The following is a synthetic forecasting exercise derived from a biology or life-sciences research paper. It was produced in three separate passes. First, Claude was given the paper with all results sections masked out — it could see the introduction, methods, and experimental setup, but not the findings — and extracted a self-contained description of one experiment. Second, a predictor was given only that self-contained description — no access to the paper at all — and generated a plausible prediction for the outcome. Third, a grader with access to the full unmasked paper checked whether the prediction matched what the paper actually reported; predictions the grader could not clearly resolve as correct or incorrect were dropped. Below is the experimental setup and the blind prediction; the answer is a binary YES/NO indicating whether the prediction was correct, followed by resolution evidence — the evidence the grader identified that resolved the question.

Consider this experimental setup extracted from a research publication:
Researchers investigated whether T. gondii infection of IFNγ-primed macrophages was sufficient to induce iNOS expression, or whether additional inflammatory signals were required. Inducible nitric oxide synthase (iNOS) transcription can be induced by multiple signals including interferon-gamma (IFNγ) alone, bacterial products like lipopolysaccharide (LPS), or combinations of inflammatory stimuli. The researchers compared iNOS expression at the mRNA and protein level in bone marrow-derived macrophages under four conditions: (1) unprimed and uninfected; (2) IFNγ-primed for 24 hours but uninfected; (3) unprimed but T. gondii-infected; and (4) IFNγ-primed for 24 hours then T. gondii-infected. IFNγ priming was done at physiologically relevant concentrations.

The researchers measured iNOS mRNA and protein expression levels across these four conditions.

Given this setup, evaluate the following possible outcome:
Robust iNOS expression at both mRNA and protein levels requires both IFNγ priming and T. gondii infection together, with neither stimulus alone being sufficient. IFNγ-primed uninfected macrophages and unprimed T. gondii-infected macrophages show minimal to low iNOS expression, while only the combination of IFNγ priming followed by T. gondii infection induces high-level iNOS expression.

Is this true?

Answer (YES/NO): NO